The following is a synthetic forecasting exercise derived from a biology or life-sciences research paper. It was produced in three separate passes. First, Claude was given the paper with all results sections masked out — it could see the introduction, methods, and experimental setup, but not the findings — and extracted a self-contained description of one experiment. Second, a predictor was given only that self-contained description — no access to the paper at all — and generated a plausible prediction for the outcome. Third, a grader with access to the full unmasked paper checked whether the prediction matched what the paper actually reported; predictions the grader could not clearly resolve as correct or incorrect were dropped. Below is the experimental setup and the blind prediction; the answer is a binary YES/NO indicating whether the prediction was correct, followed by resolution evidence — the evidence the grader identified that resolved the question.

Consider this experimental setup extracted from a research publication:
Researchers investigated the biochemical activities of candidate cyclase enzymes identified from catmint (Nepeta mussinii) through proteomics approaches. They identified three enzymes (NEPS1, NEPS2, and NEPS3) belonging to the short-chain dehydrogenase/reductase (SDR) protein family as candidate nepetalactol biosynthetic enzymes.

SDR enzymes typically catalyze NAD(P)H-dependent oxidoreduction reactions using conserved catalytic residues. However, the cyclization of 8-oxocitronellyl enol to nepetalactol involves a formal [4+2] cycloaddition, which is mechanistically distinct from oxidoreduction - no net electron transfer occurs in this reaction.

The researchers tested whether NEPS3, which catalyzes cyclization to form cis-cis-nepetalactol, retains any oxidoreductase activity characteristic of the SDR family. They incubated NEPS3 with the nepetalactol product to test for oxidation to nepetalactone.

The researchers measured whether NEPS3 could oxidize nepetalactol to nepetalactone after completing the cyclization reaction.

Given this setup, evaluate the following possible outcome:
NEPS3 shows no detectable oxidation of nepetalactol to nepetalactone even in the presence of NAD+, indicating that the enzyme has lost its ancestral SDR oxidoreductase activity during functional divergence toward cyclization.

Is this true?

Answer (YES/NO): NO